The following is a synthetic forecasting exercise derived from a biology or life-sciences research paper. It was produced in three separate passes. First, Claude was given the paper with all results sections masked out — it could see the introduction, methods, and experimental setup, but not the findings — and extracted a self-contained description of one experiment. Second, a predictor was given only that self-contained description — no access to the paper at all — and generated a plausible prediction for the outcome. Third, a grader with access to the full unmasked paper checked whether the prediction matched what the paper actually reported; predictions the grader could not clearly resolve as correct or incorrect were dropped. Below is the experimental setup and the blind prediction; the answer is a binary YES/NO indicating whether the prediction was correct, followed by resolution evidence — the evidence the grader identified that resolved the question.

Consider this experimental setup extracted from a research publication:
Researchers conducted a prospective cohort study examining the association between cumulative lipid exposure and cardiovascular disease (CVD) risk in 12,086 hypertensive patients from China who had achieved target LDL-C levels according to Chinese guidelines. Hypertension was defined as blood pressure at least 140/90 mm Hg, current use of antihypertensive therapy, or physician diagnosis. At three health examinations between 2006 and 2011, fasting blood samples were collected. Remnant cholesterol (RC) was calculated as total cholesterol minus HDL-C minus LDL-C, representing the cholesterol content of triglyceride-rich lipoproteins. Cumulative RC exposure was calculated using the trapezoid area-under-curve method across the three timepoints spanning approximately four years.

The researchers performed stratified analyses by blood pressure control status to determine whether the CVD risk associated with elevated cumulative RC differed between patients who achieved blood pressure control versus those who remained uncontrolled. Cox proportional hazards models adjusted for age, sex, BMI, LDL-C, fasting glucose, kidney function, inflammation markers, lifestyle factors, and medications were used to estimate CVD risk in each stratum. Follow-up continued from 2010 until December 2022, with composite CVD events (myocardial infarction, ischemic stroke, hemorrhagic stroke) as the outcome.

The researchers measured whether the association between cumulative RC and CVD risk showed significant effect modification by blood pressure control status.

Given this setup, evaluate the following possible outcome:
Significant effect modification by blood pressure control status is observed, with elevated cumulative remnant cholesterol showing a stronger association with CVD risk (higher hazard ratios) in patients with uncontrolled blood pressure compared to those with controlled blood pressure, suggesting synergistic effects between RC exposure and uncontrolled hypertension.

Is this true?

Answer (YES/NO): NO